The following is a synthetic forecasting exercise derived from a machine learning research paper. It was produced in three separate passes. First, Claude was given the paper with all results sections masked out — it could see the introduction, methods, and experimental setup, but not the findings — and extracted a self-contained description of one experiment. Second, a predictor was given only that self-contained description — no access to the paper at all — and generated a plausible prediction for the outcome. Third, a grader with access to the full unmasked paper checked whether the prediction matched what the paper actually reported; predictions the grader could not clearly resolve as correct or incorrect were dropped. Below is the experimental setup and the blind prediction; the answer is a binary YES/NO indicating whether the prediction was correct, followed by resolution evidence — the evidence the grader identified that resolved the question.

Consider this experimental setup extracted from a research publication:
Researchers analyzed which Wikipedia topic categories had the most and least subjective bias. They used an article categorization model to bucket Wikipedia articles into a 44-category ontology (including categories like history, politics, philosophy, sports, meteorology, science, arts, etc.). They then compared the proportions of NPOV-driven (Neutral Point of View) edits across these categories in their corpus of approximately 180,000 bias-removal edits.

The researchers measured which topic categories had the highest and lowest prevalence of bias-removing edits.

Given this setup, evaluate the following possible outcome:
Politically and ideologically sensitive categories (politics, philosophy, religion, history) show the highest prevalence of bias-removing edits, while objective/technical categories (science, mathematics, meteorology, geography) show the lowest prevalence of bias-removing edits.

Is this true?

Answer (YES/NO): NO